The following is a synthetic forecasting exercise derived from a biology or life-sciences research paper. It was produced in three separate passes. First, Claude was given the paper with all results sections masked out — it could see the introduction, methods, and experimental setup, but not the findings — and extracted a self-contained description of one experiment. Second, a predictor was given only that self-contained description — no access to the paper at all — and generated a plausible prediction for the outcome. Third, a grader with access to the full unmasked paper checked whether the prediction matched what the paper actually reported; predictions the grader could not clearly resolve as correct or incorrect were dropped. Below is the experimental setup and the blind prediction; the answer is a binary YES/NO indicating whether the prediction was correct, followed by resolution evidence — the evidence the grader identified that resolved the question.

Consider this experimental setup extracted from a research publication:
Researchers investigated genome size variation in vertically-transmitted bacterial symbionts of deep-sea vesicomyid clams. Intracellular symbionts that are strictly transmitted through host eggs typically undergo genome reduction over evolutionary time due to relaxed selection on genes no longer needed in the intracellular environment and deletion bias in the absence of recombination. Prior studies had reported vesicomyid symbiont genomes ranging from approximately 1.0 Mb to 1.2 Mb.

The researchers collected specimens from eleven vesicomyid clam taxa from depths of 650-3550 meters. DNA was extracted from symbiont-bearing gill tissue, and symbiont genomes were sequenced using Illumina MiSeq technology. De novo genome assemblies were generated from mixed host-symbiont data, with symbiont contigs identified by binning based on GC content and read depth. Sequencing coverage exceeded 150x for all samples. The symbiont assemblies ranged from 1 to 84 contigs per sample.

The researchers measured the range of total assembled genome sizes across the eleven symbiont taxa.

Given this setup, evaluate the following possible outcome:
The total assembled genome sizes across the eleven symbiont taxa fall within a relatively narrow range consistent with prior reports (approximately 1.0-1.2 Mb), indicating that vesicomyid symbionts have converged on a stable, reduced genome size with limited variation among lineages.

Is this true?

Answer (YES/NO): NO